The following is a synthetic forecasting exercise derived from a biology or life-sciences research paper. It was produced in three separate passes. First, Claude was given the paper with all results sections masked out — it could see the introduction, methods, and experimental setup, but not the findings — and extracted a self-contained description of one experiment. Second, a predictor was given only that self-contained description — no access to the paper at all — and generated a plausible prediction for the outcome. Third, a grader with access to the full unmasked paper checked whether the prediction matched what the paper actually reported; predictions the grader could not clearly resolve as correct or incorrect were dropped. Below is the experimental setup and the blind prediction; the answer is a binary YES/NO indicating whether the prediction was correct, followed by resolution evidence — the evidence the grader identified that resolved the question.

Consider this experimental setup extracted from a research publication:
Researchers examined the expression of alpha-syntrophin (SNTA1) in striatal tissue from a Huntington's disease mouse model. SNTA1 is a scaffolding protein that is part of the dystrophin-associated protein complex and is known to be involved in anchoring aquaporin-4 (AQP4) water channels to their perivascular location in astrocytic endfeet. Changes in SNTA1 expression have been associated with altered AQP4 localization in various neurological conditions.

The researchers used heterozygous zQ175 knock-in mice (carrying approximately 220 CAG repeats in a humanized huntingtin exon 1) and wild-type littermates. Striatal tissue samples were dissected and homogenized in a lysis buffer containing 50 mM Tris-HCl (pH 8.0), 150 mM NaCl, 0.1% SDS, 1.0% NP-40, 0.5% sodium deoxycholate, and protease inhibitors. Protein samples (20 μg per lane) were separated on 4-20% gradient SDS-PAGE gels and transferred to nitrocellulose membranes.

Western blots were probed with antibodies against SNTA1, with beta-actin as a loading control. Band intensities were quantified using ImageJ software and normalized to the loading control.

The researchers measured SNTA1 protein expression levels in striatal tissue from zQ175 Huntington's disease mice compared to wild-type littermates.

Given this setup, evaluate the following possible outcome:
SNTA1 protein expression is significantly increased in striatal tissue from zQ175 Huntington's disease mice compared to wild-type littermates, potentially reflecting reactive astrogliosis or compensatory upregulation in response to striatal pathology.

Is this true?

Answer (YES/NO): NO